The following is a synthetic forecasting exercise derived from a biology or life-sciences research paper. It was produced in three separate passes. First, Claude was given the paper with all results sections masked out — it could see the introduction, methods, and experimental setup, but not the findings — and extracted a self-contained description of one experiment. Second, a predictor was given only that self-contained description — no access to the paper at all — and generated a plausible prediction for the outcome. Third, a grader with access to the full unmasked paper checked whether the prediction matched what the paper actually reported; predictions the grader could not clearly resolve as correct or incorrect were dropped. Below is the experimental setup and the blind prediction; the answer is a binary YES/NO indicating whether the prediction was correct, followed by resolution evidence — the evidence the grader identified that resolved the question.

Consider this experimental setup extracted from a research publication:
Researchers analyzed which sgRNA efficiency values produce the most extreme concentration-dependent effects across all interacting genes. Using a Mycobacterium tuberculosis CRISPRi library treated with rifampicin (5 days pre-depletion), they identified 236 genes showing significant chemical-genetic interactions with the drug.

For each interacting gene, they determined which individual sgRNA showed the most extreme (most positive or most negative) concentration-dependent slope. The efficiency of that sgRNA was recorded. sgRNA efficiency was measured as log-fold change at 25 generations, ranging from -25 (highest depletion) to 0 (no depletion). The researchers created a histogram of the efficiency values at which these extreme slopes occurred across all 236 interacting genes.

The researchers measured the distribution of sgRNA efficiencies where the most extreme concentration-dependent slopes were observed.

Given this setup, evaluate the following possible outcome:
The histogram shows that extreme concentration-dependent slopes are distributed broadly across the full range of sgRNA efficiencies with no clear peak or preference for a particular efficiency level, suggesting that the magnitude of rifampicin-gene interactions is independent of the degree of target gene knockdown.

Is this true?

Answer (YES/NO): NO